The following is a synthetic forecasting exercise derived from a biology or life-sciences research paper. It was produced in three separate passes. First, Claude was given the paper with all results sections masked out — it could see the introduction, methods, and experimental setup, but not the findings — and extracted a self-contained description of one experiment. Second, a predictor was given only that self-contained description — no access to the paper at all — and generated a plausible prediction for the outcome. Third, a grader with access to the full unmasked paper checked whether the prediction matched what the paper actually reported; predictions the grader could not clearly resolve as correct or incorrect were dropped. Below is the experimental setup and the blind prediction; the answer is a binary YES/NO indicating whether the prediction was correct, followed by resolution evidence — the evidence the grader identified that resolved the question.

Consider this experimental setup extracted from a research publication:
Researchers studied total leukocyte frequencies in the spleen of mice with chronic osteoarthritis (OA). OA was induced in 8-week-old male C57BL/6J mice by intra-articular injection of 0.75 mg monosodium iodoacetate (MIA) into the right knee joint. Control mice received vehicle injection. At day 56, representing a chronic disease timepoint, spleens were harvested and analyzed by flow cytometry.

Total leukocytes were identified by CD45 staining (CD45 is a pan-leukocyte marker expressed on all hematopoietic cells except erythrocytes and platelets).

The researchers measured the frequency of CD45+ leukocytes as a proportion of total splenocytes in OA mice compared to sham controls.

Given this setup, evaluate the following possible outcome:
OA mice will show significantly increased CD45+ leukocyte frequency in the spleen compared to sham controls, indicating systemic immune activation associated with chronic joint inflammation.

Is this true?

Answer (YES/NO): NO